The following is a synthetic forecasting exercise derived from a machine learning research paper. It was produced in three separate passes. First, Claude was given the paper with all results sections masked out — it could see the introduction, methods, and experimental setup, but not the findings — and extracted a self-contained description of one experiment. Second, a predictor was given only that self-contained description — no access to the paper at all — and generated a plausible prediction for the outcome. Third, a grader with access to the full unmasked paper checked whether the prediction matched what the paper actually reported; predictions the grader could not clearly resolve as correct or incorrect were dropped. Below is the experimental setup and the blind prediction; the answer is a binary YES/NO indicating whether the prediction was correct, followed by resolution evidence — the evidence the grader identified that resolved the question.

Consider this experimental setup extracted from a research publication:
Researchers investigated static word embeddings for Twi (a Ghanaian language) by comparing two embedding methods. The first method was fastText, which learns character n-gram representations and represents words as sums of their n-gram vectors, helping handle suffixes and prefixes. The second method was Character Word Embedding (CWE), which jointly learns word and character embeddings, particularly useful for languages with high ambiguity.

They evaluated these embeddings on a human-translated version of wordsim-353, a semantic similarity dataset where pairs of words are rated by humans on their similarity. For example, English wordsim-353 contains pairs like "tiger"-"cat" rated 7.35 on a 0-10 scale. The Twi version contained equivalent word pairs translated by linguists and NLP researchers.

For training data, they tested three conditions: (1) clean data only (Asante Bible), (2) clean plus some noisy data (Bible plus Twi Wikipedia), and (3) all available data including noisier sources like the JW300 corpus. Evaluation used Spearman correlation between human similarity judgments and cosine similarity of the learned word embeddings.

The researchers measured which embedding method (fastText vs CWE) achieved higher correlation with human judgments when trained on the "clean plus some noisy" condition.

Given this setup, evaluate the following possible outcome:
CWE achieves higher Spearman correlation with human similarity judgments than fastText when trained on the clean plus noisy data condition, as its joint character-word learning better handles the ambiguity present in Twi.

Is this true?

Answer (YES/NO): YES